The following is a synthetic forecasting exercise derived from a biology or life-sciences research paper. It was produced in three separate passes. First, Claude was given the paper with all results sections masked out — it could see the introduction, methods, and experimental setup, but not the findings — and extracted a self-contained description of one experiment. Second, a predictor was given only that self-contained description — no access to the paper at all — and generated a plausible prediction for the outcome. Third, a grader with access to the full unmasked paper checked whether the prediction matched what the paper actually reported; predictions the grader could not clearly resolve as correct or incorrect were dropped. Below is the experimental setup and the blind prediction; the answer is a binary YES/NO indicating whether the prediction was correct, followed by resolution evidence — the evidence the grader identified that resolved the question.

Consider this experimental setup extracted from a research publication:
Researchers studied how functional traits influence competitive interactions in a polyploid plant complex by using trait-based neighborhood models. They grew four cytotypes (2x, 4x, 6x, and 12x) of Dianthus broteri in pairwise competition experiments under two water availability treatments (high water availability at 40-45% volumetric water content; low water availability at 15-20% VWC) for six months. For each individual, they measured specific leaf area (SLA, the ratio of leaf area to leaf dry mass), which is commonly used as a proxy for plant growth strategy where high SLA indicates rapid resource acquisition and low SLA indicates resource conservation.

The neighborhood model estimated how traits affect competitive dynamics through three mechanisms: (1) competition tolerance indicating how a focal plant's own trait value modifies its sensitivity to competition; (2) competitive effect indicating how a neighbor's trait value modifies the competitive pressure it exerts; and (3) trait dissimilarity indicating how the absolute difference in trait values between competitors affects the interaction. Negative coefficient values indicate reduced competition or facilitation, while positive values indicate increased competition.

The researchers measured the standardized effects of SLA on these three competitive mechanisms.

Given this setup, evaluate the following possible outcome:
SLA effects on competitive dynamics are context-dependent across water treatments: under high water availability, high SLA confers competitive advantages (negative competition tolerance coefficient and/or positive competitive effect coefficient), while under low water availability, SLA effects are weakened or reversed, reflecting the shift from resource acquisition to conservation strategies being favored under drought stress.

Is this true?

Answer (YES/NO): NO